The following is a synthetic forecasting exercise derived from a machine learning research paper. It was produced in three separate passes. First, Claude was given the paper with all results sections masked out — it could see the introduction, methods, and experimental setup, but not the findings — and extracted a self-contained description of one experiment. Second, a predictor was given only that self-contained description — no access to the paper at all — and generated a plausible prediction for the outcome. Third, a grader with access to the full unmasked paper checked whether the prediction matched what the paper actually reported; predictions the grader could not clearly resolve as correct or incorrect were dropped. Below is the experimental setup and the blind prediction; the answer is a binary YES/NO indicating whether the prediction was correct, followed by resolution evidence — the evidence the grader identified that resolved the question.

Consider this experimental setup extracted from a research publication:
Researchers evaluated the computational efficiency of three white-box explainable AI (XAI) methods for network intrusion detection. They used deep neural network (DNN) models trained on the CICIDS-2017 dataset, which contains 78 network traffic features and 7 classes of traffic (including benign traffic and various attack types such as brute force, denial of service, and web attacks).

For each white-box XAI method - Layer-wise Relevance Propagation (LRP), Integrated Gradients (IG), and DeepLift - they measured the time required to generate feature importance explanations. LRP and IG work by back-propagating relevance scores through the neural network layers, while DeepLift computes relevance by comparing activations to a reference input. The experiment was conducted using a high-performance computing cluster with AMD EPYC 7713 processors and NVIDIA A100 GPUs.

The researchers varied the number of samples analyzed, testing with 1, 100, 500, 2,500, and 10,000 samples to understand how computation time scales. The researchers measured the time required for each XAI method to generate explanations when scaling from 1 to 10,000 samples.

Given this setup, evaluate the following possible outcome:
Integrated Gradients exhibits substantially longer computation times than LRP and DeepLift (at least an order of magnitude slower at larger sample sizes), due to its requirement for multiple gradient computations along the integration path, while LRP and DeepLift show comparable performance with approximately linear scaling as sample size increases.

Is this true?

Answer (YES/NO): NO